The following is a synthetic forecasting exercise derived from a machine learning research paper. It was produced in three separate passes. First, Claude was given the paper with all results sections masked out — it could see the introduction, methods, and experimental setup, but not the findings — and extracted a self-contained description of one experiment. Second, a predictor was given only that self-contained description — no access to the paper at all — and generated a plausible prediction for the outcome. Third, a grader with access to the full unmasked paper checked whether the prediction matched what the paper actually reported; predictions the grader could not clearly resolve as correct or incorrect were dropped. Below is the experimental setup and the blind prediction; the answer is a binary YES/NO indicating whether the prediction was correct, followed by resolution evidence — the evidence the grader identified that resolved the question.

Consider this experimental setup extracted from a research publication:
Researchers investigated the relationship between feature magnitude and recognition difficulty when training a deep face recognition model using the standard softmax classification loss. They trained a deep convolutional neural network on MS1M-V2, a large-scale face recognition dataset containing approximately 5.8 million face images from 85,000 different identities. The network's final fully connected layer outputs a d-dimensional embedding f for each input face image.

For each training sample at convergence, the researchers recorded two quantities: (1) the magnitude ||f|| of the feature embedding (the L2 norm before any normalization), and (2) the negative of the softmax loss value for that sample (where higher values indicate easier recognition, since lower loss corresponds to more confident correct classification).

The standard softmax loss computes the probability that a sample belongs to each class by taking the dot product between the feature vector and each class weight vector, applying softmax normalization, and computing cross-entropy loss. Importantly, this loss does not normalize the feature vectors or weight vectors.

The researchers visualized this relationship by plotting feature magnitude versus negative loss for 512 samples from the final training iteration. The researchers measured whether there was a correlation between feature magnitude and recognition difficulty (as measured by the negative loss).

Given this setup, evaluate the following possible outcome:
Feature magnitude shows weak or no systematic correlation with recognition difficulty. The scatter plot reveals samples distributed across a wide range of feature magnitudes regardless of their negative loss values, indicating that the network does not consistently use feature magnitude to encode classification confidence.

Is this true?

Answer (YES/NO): YES